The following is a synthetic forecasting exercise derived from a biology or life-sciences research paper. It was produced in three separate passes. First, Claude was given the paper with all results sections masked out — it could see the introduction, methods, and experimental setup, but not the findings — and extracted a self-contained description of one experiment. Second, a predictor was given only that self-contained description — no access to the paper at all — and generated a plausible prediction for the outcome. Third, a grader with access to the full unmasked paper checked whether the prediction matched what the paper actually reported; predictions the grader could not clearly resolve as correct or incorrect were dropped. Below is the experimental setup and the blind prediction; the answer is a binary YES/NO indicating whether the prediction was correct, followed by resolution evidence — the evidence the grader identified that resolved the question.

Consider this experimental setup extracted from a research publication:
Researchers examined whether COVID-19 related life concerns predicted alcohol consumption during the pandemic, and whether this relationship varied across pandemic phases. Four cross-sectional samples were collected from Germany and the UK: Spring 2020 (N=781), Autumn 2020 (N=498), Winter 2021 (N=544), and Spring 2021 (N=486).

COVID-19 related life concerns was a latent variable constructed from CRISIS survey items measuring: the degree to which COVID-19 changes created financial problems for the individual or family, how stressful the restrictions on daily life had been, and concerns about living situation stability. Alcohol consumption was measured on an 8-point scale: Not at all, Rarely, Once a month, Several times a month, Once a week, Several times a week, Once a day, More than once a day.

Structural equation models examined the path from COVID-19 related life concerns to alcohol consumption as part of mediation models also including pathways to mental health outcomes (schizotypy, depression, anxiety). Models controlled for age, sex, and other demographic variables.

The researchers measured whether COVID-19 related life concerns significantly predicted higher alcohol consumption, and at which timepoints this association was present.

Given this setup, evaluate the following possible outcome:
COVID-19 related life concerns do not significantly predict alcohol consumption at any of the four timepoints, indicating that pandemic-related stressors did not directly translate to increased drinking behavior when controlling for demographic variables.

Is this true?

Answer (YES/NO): NO